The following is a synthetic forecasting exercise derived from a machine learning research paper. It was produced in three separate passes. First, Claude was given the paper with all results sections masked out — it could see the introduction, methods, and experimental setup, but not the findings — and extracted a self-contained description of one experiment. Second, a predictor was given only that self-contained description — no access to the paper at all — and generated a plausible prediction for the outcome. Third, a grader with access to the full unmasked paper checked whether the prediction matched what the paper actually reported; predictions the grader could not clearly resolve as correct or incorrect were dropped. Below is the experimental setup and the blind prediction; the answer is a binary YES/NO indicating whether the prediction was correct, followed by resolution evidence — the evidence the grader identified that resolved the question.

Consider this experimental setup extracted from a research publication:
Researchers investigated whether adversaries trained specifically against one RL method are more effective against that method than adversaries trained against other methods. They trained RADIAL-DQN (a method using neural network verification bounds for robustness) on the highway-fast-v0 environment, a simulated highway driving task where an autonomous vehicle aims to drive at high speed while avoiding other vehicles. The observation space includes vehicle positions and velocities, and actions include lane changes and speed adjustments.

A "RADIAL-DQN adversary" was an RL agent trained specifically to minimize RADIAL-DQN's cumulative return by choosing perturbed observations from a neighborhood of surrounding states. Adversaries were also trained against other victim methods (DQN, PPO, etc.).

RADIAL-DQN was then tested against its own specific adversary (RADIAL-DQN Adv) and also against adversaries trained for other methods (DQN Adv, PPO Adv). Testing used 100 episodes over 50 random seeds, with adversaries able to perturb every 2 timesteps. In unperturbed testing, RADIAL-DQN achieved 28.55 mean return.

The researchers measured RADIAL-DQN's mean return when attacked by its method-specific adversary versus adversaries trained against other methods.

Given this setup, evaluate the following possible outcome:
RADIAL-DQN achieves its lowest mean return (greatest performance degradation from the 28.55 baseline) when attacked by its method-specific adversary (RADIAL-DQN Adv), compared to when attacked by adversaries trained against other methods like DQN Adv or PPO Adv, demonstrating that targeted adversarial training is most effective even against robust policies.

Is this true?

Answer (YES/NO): YES